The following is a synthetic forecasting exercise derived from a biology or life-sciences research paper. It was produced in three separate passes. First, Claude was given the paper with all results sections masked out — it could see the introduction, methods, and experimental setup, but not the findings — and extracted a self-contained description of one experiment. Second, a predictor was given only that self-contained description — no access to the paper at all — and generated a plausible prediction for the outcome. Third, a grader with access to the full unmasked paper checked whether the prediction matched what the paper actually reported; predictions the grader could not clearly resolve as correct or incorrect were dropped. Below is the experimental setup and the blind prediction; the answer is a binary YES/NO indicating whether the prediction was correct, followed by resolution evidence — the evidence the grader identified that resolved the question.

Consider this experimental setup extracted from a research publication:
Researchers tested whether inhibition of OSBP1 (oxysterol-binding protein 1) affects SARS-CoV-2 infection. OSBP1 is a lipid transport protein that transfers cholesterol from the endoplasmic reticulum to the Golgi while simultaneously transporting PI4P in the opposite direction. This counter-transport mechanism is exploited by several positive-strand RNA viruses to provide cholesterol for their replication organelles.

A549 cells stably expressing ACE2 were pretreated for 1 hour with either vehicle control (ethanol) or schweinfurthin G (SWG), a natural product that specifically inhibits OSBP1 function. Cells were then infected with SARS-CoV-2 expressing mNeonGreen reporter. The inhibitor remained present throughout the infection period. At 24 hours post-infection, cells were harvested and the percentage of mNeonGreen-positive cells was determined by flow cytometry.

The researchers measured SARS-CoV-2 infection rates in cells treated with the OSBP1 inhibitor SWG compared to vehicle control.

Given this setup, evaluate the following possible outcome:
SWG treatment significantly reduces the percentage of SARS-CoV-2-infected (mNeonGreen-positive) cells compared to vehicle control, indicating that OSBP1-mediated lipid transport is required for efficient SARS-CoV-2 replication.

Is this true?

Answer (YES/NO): YES